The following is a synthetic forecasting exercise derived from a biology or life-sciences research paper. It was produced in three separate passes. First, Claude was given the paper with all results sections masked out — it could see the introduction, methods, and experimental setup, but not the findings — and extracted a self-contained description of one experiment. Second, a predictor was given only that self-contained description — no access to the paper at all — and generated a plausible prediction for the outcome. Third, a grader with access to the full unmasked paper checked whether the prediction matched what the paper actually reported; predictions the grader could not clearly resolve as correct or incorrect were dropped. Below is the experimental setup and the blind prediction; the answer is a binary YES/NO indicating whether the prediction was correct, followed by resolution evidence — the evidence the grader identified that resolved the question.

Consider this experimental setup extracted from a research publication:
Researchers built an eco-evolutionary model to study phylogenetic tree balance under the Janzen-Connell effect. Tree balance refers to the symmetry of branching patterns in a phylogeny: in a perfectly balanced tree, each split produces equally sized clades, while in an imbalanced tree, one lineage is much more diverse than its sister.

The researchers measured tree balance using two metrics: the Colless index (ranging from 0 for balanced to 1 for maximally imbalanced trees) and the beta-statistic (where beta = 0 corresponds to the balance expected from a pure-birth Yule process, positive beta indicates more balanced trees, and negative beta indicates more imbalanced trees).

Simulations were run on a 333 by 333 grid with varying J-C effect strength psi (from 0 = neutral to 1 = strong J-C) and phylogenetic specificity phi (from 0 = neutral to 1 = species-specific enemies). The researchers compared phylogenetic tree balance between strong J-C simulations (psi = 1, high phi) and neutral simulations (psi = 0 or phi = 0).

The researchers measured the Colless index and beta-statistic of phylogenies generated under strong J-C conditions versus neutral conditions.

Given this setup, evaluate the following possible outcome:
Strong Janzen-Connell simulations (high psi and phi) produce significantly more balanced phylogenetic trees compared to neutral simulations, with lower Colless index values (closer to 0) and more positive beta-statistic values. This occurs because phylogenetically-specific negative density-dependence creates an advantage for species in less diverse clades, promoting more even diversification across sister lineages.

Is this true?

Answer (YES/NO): NO